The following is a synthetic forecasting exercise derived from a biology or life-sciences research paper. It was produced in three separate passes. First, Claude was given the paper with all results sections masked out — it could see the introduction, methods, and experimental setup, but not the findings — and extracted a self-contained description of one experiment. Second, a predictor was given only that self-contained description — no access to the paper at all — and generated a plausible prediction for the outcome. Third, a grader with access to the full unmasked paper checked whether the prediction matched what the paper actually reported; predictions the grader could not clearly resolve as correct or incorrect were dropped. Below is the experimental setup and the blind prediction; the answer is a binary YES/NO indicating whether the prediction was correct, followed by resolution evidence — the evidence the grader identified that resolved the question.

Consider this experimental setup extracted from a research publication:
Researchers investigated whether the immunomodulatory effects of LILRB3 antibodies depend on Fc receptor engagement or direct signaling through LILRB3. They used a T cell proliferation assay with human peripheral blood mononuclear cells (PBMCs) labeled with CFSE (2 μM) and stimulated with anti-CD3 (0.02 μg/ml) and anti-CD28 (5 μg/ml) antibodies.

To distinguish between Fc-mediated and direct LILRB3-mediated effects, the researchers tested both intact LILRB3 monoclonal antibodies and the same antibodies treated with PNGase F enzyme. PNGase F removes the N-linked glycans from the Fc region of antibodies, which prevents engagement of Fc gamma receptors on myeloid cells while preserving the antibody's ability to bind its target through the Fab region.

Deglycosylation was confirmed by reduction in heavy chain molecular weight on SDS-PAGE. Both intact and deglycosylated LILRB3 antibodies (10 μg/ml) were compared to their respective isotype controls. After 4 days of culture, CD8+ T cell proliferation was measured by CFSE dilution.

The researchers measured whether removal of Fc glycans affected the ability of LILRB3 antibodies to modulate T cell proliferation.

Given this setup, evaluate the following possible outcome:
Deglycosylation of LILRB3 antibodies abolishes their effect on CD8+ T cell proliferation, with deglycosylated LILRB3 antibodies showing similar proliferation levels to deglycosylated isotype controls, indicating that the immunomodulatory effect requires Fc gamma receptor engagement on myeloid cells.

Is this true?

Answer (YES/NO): NO